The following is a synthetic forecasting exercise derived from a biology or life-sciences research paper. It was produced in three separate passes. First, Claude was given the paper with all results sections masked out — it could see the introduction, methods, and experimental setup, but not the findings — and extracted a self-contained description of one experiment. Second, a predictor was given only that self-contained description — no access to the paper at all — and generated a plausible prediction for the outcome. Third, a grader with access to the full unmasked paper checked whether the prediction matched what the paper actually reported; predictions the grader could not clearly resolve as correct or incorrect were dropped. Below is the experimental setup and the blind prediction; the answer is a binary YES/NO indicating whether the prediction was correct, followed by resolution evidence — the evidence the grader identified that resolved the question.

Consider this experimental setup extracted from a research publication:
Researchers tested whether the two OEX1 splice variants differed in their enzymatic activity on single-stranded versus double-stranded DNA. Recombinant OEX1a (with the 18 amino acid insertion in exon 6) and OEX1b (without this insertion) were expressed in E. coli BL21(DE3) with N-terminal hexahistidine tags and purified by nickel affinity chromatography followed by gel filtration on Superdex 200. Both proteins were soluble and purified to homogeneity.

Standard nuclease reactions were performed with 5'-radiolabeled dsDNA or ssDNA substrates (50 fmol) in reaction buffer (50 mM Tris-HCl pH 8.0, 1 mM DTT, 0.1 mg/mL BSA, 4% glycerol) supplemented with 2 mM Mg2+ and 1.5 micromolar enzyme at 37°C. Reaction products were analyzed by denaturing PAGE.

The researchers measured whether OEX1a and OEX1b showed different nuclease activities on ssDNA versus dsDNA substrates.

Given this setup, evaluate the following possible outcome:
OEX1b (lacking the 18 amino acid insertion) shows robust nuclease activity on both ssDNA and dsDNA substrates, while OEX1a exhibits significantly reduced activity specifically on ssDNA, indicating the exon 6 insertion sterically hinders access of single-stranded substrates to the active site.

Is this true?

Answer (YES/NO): NO